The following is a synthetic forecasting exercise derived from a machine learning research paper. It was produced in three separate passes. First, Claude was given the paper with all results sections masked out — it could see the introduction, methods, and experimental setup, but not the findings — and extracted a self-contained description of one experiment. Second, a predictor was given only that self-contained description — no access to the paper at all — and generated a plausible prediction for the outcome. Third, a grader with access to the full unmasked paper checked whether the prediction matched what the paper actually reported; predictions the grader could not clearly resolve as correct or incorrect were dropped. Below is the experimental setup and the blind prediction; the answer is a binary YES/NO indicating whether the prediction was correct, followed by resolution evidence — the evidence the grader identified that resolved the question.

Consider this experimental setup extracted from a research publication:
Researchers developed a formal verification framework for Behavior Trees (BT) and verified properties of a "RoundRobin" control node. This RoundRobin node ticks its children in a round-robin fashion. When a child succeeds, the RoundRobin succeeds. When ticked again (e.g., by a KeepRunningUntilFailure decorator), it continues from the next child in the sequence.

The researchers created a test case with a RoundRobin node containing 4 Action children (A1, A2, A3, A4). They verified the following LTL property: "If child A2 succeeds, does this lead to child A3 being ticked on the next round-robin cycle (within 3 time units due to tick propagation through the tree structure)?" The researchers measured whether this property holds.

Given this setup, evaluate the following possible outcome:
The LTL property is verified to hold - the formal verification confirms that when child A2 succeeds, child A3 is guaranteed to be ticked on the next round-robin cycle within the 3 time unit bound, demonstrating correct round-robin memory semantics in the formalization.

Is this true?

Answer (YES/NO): YES